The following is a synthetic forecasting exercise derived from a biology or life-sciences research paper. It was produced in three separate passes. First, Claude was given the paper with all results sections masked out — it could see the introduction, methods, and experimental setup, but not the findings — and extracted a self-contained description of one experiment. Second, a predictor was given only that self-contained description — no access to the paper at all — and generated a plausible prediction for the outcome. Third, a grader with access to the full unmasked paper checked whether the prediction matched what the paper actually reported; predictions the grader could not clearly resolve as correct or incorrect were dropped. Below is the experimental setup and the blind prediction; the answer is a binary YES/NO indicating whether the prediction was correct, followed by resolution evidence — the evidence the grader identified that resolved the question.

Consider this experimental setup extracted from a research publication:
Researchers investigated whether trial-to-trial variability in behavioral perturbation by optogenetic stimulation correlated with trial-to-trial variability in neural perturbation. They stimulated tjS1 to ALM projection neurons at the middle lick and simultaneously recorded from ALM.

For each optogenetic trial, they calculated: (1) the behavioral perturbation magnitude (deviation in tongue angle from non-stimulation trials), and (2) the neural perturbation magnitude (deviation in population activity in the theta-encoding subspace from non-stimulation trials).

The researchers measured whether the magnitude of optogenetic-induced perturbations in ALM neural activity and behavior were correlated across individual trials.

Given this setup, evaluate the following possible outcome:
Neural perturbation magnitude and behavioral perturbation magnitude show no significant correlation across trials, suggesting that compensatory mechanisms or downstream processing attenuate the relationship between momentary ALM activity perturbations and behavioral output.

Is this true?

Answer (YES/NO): NO